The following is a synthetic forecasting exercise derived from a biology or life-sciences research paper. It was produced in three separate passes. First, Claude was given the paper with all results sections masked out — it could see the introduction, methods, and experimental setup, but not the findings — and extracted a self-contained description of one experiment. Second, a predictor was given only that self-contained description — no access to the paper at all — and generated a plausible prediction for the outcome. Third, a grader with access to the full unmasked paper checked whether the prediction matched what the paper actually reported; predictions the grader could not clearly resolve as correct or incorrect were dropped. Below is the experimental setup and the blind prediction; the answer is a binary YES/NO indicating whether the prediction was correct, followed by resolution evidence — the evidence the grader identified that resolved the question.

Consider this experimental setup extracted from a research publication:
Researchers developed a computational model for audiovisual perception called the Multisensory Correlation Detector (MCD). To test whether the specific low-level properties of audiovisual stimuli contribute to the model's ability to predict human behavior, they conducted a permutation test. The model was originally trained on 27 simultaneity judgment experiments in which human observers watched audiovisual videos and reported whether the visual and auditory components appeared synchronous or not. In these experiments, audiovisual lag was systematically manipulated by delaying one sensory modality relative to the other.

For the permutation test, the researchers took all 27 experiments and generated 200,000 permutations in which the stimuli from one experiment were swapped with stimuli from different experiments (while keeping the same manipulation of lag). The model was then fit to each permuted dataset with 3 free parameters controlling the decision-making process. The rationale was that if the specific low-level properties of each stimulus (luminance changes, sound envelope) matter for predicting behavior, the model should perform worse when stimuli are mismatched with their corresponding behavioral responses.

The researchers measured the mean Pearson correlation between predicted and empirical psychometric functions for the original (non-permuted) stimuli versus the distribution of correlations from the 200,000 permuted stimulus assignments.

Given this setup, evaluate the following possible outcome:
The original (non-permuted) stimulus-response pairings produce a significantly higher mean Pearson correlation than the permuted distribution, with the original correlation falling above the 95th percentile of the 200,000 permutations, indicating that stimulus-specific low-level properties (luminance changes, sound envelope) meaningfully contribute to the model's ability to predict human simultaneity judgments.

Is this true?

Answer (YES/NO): YES